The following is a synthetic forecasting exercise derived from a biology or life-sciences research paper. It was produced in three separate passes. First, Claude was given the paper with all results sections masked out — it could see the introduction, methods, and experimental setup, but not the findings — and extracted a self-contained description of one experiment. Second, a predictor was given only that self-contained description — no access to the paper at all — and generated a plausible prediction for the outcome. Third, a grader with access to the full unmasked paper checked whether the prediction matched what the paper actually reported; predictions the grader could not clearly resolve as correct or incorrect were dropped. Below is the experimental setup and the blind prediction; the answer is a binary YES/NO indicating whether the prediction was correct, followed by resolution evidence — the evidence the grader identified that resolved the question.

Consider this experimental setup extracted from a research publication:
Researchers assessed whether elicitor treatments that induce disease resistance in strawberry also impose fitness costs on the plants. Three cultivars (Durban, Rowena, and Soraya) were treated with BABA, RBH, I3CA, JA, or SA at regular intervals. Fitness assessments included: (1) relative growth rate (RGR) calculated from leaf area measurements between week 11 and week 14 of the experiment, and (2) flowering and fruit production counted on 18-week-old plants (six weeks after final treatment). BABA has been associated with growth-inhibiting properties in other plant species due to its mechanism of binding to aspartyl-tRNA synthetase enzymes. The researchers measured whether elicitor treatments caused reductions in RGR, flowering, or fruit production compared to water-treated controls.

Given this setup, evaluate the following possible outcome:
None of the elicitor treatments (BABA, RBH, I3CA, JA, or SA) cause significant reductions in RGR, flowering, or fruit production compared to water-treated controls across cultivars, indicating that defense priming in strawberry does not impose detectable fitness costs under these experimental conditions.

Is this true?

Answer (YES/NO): YES